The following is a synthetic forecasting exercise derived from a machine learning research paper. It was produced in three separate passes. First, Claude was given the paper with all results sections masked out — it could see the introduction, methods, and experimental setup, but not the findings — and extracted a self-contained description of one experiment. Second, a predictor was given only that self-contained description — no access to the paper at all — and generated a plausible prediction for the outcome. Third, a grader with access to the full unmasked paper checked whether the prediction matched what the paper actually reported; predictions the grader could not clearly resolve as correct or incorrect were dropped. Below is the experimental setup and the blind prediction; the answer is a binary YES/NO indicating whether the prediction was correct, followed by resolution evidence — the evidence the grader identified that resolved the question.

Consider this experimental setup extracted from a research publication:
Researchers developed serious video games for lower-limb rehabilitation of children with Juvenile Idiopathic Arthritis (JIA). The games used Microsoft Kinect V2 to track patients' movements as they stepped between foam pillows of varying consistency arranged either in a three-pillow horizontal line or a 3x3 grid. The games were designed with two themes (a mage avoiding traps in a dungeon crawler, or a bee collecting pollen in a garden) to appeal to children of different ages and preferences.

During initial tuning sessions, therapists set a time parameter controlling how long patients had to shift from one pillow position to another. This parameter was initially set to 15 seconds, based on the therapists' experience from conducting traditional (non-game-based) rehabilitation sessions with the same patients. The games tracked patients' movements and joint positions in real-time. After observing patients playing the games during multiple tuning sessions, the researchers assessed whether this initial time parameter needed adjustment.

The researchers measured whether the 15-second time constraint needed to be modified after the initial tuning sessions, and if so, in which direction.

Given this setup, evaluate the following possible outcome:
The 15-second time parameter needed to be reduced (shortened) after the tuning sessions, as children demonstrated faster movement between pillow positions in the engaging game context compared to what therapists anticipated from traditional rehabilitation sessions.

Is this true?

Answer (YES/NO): YES